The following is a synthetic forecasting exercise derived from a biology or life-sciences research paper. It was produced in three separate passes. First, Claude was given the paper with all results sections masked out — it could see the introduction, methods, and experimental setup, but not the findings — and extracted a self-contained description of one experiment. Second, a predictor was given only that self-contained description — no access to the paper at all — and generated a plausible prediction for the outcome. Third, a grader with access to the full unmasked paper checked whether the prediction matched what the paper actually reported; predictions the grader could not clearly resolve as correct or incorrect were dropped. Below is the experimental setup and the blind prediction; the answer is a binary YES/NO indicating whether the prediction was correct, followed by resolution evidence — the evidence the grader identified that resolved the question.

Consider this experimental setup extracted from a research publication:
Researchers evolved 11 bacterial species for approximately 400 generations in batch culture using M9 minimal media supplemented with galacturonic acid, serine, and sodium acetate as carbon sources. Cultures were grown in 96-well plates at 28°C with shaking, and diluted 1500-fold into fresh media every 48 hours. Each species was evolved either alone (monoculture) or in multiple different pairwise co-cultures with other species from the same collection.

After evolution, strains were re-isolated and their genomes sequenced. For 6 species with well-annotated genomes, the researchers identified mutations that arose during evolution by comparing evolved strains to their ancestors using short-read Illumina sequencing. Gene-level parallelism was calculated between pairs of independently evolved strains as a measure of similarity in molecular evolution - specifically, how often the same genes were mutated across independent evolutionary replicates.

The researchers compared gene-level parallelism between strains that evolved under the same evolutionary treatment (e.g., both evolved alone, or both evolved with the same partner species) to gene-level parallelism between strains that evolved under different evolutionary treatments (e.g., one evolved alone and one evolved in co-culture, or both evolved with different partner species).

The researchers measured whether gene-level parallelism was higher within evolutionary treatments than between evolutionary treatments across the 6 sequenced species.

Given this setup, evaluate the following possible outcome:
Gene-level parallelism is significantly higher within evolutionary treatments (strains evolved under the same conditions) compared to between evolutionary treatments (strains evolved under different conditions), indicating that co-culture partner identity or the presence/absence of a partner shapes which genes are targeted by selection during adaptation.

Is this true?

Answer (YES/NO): YES